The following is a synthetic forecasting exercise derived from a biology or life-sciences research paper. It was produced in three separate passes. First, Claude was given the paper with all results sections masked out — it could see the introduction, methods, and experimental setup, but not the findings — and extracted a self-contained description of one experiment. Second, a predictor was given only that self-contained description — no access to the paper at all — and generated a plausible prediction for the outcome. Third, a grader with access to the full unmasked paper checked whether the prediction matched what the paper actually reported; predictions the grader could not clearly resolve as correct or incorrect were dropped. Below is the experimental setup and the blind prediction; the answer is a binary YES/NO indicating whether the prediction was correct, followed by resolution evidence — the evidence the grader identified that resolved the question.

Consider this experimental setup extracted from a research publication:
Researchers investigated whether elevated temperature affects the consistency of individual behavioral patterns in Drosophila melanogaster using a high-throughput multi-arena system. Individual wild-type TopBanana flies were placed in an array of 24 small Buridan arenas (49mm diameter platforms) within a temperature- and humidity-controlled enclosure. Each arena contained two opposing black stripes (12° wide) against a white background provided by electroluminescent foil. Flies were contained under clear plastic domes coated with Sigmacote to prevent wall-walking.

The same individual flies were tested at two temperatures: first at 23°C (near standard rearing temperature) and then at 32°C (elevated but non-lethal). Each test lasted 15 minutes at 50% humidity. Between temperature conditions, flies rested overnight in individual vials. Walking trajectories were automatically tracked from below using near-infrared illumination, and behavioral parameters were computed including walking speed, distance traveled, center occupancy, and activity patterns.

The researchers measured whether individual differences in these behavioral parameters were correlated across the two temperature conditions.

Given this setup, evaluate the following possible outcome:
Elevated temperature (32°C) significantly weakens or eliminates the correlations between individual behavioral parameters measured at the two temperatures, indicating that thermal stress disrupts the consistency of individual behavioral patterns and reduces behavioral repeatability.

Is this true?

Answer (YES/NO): NO